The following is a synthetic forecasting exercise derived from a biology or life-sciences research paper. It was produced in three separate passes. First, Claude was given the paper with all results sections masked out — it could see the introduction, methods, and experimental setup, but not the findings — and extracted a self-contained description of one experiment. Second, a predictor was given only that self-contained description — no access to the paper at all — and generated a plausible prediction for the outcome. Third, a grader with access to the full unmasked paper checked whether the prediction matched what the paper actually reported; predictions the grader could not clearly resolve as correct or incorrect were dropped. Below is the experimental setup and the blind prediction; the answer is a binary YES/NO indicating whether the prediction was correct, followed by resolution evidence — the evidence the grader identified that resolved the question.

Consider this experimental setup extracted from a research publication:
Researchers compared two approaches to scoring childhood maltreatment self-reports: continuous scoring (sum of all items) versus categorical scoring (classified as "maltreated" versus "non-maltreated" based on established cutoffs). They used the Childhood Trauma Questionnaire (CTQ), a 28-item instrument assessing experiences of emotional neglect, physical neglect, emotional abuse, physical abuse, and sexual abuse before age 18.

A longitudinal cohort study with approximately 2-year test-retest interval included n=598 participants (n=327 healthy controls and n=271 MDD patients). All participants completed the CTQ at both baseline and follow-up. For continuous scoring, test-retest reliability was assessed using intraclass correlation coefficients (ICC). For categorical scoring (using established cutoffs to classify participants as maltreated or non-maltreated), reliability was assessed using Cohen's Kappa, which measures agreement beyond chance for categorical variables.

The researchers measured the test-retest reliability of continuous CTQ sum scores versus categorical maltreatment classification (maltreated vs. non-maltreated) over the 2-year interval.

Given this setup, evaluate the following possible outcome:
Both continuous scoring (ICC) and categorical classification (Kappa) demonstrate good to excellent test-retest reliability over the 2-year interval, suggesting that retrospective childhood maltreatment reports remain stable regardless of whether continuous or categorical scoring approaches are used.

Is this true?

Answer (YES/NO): NO